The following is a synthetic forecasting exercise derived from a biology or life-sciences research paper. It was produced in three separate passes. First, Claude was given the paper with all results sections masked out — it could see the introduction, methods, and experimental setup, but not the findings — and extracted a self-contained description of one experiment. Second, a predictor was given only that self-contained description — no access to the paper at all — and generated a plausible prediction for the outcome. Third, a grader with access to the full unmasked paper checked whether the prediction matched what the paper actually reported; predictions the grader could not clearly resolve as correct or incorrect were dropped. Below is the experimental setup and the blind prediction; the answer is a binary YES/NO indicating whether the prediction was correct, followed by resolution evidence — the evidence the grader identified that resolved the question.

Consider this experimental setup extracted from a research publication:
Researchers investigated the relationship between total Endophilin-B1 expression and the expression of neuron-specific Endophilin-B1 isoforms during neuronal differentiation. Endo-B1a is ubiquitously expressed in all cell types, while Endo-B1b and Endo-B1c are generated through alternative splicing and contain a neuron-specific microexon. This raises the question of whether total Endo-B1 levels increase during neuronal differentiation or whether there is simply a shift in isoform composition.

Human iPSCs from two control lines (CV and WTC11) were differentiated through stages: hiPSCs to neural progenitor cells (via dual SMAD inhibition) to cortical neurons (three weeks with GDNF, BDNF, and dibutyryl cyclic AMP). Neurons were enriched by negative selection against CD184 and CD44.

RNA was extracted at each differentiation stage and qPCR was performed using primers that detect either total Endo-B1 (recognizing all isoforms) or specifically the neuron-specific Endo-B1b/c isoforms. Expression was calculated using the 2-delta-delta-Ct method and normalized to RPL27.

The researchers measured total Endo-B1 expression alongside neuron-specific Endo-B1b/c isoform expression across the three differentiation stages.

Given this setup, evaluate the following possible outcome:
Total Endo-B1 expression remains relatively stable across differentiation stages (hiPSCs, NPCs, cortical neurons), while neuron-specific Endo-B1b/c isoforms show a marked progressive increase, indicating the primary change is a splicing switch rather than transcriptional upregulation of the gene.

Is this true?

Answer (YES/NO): NO